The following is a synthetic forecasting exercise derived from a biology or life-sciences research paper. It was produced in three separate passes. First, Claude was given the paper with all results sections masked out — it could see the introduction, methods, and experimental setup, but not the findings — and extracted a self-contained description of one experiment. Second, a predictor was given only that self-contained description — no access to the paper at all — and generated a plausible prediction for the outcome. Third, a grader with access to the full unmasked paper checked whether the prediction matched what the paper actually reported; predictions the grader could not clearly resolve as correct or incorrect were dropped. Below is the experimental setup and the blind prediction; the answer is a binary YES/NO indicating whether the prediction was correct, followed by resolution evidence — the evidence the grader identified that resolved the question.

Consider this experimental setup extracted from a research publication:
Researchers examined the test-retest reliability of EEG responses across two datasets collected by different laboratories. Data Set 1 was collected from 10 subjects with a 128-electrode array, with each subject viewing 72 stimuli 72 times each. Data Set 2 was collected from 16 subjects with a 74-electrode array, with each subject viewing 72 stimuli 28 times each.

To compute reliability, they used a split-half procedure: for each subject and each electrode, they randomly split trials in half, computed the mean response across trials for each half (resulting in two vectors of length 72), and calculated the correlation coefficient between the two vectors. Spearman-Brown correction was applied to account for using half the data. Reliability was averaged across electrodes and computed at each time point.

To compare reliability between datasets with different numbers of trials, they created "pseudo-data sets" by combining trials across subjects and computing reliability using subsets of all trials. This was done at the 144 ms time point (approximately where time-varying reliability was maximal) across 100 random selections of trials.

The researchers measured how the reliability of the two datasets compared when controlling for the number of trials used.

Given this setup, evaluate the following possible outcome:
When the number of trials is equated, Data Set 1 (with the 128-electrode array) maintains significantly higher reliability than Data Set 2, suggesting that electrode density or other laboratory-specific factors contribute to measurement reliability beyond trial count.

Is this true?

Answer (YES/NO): NO